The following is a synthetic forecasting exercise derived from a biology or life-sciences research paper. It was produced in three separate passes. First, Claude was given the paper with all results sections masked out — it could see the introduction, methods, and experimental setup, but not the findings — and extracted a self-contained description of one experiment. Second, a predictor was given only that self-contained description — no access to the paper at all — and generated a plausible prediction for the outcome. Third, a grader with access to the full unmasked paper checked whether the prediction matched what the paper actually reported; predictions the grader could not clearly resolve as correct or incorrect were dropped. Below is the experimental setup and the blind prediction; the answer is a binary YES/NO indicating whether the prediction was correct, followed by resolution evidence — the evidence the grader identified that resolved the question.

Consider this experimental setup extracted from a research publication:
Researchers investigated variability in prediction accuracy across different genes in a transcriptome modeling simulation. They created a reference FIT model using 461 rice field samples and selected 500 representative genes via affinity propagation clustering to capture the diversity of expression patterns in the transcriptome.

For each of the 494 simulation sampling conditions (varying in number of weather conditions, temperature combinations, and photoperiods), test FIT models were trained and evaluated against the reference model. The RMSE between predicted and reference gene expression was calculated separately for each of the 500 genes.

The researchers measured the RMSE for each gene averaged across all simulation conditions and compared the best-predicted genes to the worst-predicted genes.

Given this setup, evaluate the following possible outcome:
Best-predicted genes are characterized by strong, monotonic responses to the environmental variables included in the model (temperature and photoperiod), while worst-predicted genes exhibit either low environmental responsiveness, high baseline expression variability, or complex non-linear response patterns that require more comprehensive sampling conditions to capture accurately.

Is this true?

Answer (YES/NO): NO